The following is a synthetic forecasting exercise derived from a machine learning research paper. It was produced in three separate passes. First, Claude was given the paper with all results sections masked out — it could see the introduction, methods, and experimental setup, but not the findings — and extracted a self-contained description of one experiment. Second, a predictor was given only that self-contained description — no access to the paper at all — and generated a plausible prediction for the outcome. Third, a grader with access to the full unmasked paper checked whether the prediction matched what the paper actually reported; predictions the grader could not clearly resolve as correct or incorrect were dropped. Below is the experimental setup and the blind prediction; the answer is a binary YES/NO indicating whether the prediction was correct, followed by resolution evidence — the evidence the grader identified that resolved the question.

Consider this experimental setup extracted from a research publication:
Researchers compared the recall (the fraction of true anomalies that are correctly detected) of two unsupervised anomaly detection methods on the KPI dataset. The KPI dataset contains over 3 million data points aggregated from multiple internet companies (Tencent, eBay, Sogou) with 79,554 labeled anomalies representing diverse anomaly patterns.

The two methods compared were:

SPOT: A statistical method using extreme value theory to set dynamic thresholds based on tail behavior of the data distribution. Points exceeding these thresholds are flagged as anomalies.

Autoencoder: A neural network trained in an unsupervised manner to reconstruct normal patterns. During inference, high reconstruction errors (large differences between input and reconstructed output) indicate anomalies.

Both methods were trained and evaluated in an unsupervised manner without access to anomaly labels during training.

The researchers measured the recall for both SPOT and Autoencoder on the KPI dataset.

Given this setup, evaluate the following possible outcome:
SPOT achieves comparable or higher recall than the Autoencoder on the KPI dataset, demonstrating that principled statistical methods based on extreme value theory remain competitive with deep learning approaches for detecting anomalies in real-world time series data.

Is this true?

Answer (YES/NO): NO